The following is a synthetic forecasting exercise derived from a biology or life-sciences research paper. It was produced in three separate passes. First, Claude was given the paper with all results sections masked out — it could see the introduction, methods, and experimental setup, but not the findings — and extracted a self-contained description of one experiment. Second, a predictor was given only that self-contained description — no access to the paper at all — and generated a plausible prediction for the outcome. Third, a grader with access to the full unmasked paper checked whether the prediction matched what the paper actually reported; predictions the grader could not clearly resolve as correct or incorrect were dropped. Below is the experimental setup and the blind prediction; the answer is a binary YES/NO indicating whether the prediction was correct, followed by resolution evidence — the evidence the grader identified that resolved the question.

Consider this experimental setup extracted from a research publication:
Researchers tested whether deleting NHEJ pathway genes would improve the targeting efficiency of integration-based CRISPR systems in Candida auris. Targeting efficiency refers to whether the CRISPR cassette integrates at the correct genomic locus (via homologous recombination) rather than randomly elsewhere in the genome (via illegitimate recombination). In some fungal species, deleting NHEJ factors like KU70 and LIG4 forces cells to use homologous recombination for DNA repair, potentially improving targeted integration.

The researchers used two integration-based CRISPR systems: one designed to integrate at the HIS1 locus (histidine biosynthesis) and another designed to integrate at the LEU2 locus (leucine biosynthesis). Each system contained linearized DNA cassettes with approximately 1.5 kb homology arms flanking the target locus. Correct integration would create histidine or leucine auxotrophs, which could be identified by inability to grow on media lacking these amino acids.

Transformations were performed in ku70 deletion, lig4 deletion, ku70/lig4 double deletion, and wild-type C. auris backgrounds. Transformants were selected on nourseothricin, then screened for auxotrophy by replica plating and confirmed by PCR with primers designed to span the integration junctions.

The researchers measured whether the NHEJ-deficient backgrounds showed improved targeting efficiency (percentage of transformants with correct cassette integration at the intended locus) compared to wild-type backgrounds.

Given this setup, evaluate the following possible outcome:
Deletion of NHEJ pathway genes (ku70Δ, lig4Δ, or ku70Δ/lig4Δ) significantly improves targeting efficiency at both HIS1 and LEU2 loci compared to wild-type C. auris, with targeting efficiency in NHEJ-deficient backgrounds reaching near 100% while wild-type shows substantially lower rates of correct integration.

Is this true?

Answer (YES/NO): NO